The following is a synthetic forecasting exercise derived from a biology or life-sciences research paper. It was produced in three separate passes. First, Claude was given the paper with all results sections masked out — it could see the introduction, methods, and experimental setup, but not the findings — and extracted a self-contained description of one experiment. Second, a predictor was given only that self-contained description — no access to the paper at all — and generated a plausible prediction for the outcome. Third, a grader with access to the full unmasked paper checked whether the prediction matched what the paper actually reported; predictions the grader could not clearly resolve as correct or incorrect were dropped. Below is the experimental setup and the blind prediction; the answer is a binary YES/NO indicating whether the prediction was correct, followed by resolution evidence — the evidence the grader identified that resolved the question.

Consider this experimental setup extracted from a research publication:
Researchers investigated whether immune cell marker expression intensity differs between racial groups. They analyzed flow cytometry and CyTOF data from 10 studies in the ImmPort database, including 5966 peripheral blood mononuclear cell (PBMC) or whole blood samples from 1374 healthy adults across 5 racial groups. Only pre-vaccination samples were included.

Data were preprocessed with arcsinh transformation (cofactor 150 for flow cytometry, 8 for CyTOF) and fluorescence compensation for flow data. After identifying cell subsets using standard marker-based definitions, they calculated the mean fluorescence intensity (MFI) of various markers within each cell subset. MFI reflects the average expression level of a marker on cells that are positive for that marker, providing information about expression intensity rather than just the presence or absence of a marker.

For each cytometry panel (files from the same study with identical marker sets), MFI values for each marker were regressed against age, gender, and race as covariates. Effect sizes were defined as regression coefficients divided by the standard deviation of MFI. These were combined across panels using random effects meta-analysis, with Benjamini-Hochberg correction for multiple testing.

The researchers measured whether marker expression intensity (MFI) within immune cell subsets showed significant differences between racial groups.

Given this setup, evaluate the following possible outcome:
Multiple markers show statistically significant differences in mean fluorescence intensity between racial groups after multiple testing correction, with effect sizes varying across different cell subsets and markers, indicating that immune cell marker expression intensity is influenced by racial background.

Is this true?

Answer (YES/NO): YES